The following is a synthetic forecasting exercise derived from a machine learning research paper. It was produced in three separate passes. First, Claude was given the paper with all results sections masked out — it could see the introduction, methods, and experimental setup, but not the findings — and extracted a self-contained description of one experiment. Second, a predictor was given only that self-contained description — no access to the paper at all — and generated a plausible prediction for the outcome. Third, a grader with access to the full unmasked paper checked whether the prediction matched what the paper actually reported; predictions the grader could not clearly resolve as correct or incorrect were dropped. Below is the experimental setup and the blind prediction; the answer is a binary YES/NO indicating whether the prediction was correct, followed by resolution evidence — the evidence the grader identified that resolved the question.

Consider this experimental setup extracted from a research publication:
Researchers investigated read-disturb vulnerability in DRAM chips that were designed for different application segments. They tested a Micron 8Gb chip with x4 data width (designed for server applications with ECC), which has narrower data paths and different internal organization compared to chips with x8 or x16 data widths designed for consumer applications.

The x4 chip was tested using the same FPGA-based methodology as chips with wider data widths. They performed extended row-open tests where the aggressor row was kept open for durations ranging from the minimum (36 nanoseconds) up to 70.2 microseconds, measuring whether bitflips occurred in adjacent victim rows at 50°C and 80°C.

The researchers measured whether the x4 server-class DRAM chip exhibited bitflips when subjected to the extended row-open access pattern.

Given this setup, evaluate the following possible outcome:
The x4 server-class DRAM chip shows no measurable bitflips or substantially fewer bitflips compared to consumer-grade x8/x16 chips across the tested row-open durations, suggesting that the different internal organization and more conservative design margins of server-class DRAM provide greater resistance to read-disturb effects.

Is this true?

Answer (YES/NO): YES